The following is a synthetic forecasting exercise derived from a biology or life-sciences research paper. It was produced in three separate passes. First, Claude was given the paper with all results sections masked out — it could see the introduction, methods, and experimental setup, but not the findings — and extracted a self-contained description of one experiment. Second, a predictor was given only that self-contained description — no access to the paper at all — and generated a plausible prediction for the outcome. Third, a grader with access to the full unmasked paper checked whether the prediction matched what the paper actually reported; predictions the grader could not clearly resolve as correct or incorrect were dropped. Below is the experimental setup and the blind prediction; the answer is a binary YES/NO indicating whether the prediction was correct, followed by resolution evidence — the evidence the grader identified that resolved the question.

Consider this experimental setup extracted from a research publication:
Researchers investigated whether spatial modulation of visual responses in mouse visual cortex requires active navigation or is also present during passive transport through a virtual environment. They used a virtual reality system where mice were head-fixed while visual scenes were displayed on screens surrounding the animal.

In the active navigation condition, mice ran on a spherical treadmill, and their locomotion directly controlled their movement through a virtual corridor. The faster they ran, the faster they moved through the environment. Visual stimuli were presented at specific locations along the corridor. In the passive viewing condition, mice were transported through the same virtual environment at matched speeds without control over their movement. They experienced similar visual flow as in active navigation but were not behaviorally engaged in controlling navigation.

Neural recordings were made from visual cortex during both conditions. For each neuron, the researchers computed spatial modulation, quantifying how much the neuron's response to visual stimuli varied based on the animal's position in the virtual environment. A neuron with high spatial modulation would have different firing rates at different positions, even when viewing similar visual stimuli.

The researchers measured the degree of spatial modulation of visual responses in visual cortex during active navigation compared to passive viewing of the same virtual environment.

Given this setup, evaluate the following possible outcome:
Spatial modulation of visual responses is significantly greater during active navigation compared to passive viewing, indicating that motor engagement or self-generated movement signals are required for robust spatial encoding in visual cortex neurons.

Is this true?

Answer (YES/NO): YES